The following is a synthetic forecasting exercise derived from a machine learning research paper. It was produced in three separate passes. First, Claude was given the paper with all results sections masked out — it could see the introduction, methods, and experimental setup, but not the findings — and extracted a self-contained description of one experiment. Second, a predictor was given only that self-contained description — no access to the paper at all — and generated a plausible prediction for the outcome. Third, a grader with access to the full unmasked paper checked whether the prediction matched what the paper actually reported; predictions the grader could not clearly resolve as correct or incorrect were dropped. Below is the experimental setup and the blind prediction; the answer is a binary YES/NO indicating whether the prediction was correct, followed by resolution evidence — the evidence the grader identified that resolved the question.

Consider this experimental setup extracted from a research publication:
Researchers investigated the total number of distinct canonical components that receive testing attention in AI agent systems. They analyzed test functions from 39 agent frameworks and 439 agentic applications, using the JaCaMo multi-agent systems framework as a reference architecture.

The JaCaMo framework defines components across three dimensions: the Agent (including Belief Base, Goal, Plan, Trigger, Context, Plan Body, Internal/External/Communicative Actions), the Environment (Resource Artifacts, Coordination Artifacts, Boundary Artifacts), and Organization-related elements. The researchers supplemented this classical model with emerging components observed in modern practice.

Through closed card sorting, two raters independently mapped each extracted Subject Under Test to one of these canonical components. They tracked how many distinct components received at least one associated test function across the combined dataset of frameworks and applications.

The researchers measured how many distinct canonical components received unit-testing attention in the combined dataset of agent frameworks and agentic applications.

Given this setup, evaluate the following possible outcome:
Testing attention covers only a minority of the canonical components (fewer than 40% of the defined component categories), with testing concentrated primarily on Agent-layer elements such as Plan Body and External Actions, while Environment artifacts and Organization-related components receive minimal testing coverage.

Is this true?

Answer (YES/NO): NO